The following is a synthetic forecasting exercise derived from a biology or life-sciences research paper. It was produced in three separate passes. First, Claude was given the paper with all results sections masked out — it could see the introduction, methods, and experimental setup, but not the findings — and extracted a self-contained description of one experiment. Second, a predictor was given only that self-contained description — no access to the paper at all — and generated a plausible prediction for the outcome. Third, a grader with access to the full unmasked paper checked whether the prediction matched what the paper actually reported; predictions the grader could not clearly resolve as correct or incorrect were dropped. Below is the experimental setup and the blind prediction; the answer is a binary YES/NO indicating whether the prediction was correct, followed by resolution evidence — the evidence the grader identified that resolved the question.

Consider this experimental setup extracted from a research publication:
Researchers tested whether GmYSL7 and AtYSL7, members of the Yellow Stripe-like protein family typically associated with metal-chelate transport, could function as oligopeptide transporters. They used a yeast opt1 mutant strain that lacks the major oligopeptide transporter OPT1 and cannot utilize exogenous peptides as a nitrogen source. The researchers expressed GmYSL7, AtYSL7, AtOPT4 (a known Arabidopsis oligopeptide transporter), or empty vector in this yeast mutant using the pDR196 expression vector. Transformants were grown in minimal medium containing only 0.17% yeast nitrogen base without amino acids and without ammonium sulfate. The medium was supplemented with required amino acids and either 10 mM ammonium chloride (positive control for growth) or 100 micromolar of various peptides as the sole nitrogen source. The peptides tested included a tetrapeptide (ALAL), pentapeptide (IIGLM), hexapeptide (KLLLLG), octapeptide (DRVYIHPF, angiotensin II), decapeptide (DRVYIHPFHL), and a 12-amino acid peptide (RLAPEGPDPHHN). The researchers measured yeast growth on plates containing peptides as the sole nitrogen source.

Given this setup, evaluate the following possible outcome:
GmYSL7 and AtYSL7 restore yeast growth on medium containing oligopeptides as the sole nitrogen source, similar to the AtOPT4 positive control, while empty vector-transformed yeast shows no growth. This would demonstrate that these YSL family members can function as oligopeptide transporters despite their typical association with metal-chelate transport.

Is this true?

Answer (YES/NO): NO